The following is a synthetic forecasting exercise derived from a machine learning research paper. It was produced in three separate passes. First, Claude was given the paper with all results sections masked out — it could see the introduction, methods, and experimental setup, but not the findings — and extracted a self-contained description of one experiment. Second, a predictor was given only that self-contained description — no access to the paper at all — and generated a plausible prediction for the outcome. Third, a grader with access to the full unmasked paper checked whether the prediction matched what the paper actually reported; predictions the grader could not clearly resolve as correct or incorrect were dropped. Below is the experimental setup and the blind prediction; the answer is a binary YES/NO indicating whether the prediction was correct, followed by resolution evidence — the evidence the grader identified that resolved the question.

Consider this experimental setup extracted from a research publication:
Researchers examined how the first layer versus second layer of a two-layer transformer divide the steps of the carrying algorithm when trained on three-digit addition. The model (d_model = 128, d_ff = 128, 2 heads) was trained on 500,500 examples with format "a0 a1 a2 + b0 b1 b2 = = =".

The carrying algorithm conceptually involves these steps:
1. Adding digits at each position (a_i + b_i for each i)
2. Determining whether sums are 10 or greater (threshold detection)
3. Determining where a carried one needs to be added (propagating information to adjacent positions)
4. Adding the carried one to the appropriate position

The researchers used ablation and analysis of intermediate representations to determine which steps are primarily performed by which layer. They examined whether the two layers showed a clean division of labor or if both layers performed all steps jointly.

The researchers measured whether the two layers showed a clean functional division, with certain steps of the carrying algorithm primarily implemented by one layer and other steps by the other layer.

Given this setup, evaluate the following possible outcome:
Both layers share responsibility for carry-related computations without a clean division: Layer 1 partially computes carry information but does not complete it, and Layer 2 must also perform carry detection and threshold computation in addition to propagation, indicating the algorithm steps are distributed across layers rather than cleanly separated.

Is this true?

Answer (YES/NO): NO